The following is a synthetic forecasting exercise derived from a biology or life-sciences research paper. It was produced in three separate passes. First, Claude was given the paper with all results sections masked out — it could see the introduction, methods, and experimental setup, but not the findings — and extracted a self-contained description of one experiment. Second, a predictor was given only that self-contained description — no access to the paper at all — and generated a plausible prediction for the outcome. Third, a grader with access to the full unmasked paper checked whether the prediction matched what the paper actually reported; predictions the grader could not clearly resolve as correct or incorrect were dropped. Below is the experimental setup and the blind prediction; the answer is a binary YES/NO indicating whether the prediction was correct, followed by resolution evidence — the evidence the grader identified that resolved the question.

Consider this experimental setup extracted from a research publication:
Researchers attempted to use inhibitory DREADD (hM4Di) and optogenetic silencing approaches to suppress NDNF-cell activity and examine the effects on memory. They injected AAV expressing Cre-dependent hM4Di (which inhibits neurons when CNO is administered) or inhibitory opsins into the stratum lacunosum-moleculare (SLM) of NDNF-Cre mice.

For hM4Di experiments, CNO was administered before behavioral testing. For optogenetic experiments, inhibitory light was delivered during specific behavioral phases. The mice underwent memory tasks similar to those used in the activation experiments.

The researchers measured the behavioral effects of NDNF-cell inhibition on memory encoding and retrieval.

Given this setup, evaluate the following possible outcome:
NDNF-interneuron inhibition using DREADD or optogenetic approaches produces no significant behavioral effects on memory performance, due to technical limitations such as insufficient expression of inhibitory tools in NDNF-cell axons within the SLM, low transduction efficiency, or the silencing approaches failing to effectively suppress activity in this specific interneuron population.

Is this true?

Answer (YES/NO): YES